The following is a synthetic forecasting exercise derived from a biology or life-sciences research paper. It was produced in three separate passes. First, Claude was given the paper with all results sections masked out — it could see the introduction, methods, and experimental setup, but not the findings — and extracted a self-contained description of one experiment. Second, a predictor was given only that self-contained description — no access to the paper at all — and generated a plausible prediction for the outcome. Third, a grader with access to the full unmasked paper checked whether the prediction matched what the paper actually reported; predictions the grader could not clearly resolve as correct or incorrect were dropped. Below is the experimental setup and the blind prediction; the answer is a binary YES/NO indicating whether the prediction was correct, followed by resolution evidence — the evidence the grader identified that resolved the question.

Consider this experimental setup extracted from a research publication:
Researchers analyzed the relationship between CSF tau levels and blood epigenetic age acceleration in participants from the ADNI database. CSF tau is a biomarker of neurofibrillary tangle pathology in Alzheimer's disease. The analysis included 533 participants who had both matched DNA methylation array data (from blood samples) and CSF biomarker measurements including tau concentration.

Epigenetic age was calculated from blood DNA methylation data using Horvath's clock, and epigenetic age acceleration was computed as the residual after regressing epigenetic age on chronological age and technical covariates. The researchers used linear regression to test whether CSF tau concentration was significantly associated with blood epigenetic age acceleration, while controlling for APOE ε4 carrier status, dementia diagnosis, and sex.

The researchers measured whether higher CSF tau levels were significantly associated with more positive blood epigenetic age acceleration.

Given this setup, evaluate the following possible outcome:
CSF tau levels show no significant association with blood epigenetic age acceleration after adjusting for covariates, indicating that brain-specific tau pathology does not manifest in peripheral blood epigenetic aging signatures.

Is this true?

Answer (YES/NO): YES